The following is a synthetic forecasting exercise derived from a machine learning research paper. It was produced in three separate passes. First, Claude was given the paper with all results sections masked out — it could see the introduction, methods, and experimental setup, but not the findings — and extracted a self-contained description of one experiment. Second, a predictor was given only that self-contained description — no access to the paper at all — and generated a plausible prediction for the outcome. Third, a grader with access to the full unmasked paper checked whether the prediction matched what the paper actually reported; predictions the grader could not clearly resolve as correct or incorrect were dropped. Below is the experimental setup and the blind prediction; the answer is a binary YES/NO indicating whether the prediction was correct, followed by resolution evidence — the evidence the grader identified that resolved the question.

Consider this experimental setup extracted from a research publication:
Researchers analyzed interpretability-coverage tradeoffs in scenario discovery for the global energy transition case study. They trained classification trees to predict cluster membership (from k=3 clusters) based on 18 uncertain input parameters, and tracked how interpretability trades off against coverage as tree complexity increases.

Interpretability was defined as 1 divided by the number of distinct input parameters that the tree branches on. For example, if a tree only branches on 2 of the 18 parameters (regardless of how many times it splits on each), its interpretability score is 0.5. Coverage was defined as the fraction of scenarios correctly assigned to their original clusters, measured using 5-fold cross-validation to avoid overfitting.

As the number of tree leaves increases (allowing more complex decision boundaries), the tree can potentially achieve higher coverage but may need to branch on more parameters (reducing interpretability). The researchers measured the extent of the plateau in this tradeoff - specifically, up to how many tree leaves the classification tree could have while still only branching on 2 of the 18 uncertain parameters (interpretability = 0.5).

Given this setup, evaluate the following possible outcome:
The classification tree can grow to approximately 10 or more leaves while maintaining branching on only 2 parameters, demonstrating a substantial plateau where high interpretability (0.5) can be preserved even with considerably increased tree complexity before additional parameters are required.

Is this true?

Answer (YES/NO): YES